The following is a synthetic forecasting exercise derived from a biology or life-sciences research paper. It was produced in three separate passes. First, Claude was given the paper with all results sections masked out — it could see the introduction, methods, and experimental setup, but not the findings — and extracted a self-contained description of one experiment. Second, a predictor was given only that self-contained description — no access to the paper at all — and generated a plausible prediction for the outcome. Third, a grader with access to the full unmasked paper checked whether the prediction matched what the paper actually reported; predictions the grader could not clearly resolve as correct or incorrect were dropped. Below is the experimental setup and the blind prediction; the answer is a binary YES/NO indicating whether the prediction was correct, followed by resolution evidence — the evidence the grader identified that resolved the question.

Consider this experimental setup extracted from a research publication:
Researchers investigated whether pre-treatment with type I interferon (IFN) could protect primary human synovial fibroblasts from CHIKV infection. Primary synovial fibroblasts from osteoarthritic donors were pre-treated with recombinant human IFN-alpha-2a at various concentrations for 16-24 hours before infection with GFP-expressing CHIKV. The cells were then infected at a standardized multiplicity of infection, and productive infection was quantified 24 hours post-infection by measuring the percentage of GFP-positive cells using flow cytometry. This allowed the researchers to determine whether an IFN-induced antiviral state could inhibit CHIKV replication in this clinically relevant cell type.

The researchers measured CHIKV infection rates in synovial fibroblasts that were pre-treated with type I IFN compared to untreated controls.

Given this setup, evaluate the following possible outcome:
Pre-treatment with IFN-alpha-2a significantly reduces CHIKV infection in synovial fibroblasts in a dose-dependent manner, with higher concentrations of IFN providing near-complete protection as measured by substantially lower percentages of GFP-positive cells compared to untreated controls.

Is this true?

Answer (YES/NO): NO